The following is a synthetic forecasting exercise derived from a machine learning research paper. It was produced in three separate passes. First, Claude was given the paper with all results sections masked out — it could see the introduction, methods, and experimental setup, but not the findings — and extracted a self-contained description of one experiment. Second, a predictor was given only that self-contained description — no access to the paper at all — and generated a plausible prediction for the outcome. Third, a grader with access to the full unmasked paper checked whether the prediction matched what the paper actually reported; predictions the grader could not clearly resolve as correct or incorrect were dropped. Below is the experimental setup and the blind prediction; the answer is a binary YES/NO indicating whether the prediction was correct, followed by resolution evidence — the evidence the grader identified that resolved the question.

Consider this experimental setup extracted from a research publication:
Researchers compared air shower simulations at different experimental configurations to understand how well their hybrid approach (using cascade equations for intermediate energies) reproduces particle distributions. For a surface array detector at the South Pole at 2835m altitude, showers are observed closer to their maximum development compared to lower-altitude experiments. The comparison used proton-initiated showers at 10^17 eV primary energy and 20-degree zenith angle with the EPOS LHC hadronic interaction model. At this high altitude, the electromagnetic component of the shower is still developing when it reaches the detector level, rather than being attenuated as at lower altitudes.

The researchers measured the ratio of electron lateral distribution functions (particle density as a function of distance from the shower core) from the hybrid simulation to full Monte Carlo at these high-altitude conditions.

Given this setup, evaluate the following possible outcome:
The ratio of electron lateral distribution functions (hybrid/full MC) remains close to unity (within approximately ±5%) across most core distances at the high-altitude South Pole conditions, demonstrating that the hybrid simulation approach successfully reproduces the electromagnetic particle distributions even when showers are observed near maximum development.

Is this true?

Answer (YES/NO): YES